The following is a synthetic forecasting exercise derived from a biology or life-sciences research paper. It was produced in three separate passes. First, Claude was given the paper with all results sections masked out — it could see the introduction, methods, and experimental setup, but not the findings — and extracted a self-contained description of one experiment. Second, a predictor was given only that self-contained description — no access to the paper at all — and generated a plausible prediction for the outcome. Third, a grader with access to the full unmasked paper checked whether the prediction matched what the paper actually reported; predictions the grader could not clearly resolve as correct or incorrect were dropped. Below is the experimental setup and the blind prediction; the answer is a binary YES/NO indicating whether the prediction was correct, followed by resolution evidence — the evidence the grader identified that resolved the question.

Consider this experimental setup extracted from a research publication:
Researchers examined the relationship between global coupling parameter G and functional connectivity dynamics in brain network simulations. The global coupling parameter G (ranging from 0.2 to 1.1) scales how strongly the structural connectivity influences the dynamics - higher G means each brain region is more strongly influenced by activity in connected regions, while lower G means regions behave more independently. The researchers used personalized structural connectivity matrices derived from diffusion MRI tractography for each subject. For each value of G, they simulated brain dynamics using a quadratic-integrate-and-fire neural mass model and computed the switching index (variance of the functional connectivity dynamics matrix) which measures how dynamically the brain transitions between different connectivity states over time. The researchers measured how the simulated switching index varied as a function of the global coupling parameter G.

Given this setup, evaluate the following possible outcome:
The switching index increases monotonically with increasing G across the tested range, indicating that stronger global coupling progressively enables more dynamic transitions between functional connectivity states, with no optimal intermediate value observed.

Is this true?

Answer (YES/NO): NO